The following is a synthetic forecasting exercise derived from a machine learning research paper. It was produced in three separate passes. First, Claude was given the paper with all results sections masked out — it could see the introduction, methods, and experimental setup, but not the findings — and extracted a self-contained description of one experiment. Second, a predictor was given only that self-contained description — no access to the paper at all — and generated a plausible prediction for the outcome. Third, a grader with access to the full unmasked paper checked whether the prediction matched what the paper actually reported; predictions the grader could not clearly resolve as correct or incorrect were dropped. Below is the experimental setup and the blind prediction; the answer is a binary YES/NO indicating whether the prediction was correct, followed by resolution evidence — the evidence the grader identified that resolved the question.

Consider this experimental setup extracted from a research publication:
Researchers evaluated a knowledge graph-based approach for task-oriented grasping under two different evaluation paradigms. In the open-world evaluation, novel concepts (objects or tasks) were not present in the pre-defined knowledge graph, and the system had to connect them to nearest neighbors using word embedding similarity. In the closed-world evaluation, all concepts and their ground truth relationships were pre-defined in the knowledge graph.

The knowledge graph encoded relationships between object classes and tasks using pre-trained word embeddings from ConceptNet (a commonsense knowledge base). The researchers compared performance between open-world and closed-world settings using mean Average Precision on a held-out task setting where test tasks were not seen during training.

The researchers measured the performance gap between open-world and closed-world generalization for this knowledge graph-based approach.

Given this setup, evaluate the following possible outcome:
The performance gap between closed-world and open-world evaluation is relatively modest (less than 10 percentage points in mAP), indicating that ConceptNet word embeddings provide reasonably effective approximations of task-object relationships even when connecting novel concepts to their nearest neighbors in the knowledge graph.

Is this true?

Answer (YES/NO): NO